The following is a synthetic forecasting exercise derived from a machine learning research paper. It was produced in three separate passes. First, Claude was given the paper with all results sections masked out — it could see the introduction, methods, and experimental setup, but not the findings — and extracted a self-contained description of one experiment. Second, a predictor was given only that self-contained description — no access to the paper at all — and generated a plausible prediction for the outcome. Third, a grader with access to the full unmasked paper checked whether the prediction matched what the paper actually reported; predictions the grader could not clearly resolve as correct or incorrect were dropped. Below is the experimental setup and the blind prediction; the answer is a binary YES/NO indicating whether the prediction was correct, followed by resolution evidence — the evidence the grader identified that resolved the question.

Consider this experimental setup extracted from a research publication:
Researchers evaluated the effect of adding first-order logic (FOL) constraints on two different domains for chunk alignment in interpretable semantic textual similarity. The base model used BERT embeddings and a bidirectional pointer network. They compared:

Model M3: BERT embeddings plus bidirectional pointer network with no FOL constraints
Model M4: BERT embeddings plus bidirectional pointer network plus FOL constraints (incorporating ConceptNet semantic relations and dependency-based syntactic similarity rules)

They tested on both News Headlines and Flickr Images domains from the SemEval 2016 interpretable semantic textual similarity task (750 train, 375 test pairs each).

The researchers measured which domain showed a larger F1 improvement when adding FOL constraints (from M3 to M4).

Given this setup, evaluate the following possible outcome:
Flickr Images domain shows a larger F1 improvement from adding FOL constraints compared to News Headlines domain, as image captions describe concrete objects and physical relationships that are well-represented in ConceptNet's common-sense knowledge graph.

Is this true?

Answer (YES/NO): YES